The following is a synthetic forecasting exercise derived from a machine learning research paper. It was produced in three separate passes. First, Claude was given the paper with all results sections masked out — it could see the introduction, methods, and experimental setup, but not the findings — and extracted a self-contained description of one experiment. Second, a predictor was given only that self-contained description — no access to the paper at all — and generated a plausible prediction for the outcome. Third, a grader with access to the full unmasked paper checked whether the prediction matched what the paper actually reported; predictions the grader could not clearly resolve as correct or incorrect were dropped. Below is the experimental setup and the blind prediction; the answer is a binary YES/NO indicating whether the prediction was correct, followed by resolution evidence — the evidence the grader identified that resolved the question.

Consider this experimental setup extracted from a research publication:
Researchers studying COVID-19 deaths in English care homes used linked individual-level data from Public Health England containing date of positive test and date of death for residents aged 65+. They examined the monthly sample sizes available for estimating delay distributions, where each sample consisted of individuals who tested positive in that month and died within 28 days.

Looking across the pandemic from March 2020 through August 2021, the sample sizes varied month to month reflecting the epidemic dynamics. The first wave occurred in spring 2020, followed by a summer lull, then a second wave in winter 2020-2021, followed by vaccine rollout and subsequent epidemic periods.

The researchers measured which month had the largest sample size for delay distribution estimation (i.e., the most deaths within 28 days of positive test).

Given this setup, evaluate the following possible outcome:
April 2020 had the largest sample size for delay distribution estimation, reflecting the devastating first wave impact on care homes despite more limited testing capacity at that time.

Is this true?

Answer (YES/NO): NO